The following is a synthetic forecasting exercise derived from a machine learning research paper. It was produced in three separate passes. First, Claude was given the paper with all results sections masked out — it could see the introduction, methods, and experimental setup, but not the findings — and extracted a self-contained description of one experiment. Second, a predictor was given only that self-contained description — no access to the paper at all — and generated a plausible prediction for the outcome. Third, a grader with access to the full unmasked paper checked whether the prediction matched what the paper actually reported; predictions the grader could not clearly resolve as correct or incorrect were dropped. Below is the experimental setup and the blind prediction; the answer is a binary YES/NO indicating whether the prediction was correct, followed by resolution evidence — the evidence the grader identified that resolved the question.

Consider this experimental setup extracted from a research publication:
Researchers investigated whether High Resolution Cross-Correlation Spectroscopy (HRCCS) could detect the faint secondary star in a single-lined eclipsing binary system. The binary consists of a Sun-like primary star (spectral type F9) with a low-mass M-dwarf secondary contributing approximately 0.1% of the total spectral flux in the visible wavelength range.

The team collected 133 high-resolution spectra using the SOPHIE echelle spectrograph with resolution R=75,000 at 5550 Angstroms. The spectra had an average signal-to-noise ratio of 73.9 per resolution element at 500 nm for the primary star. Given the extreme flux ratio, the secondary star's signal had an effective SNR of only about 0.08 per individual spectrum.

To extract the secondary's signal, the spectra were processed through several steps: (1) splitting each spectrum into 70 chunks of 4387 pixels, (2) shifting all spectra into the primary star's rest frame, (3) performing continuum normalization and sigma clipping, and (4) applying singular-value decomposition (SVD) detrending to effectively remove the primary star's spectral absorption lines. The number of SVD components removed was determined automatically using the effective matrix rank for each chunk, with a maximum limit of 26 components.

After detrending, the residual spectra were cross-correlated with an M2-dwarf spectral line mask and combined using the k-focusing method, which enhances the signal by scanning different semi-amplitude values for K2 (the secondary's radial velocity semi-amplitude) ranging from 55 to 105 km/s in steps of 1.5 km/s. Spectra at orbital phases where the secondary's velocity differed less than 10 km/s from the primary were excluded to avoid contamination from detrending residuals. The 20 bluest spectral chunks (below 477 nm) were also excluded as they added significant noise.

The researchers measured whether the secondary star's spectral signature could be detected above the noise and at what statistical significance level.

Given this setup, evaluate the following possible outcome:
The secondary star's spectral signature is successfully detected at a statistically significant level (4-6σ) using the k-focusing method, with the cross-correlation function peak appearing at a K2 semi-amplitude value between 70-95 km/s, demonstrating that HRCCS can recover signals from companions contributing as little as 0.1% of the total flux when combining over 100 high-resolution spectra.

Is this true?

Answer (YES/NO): YES